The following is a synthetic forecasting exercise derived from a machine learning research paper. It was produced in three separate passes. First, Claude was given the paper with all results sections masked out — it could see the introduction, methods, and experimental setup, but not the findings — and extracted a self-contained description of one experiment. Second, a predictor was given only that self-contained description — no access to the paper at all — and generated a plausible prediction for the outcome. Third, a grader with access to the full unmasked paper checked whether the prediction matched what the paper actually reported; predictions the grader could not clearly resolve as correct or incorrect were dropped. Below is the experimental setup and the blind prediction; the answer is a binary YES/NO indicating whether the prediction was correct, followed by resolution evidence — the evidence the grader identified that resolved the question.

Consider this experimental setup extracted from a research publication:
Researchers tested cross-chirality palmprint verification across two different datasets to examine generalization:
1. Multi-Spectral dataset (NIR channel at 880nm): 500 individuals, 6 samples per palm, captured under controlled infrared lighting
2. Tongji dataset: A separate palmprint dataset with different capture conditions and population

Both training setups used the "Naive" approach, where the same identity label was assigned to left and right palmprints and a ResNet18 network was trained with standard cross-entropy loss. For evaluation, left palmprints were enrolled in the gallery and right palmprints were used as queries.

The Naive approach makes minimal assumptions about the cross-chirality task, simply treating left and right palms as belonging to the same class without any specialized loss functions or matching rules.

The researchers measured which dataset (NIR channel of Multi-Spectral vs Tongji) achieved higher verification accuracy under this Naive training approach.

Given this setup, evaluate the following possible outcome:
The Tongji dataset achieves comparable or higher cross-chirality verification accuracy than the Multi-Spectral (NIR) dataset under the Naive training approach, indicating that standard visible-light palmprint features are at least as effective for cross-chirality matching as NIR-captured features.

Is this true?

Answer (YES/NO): YES